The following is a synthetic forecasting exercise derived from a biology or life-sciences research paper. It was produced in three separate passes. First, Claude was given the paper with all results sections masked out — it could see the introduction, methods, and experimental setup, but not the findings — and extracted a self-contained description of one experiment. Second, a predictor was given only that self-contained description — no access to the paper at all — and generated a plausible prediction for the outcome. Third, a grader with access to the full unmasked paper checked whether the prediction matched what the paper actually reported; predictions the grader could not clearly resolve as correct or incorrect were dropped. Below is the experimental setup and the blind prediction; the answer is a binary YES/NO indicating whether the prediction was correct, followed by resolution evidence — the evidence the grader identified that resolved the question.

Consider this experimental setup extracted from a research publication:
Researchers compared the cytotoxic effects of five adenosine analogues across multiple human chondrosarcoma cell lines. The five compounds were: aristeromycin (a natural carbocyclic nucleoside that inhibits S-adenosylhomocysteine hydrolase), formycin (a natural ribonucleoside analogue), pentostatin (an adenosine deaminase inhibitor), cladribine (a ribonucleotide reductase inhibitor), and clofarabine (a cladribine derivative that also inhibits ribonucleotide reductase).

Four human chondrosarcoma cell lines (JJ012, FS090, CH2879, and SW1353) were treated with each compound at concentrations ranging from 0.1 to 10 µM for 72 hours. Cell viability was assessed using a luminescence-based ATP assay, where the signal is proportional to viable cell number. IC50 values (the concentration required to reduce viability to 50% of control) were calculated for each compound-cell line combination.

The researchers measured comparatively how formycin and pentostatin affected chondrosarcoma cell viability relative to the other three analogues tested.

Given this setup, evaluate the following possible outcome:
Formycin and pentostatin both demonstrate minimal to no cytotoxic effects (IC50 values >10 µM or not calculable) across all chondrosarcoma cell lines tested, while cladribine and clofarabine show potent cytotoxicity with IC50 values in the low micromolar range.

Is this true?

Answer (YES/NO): NO